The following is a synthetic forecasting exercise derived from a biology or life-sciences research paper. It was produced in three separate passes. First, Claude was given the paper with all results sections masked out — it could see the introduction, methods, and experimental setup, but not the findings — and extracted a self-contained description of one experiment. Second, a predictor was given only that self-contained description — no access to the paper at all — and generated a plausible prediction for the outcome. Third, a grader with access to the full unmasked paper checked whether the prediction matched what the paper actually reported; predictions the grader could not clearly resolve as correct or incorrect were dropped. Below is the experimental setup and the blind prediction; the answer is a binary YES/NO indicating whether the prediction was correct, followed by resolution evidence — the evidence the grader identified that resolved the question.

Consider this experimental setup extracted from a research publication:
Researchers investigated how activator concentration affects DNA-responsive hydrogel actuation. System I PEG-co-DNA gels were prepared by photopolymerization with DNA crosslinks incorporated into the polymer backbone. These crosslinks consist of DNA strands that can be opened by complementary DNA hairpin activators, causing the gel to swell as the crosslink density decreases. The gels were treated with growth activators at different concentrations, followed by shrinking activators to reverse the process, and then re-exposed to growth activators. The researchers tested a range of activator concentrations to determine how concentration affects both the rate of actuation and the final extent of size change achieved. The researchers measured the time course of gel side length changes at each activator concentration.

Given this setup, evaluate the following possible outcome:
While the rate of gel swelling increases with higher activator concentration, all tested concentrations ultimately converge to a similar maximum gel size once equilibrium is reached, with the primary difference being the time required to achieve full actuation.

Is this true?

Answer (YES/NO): NO